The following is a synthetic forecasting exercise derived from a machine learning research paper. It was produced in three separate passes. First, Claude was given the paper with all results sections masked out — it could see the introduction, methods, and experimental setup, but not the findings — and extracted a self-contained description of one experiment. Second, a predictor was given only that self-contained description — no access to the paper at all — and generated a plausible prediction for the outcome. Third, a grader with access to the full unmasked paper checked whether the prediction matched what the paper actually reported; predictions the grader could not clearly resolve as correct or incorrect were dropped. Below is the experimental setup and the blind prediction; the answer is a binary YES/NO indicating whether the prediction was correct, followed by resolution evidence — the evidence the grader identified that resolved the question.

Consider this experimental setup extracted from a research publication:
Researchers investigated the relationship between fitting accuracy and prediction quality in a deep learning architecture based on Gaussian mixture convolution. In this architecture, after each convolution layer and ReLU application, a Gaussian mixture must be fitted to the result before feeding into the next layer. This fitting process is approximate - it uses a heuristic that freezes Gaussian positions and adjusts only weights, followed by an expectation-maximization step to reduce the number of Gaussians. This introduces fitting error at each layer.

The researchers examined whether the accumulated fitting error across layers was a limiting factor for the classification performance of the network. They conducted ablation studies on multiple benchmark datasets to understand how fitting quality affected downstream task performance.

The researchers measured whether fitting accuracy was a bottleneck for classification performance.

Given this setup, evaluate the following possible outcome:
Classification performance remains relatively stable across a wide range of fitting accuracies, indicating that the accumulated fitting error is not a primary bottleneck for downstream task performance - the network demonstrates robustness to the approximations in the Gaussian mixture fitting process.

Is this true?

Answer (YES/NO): NO